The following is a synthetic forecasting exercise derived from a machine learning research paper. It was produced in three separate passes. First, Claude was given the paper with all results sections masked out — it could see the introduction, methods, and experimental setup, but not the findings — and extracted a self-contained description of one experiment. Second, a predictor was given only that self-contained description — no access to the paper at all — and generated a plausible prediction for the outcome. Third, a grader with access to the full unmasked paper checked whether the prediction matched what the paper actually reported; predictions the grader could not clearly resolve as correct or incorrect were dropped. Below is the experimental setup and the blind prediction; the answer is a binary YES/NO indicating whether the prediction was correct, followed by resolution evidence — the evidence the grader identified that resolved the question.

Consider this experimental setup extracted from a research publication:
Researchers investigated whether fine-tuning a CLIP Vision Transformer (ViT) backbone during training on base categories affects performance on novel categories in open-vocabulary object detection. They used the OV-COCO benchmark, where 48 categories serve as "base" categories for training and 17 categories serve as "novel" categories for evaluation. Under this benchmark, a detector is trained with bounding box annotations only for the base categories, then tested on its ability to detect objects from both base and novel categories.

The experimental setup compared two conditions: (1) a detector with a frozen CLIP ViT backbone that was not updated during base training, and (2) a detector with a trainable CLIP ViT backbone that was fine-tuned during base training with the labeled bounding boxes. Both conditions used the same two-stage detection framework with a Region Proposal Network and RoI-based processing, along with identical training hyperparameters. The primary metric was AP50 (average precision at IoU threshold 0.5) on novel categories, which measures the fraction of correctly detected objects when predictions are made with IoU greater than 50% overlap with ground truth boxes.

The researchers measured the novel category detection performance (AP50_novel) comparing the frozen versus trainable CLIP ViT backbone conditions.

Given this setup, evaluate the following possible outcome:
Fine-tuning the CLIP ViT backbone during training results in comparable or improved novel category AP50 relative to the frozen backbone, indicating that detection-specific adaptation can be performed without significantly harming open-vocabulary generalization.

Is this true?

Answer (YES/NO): NO